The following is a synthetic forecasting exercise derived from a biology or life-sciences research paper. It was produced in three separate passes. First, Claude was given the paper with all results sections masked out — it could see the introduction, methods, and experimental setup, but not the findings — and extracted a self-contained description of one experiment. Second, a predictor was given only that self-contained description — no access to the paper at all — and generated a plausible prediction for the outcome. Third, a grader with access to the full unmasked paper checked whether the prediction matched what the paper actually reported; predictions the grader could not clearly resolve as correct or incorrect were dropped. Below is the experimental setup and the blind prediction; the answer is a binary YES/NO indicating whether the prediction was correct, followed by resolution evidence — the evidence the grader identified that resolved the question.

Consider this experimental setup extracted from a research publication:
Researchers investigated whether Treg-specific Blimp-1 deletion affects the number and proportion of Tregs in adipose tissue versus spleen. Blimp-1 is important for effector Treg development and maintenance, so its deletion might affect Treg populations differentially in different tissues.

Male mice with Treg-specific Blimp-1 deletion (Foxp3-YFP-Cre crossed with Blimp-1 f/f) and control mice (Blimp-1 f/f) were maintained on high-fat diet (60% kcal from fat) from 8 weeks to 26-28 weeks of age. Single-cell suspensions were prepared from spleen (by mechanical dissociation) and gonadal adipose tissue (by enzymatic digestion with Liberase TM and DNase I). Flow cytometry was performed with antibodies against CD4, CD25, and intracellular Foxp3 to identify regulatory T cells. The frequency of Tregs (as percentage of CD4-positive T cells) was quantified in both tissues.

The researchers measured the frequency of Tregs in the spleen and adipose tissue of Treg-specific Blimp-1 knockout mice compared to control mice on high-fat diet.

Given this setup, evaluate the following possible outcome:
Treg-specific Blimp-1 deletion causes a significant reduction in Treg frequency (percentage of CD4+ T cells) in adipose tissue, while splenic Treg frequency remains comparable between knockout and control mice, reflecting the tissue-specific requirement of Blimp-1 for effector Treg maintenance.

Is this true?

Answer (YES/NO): NO